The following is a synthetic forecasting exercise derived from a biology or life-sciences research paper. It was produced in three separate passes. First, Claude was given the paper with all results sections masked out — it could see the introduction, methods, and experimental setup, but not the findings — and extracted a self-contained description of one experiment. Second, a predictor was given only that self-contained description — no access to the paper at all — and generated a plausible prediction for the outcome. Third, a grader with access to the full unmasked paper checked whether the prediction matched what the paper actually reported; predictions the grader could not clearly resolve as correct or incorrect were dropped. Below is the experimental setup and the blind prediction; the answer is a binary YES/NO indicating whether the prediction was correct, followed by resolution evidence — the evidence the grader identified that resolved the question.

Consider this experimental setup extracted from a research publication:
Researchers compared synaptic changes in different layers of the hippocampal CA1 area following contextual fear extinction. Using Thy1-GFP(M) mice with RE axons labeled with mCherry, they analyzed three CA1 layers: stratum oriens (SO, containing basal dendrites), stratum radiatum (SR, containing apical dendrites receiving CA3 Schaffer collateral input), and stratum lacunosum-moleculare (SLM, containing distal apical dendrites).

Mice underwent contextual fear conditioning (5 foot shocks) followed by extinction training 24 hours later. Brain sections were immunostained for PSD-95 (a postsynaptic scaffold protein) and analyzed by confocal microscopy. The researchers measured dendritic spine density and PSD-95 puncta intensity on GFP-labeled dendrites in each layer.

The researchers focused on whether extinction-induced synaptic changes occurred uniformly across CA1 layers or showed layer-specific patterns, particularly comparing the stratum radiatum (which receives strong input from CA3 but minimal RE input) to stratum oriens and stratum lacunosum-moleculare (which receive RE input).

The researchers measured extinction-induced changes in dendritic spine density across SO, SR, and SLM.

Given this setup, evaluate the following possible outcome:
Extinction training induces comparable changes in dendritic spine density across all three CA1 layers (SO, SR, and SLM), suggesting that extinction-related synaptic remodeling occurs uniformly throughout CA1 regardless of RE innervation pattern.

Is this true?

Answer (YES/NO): NO